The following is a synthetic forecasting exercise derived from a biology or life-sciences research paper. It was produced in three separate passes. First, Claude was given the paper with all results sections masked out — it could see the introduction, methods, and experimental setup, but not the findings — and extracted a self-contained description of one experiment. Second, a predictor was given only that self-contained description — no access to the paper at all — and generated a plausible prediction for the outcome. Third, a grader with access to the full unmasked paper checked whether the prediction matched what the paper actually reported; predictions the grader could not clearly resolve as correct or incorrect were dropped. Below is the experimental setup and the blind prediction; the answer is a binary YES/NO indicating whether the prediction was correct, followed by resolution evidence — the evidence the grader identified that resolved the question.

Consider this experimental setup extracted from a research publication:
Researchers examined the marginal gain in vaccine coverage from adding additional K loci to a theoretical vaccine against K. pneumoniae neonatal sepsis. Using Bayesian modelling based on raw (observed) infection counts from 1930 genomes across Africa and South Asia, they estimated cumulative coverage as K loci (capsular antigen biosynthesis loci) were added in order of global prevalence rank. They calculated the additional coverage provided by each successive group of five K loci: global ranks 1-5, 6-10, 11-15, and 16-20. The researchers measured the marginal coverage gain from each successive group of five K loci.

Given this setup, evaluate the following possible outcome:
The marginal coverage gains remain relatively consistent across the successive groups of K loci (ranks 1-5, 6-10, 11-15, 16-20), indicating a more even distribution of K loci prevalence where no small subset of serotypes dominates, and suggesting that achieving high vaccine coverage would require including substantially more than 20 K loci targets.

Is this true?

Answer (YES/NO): NO